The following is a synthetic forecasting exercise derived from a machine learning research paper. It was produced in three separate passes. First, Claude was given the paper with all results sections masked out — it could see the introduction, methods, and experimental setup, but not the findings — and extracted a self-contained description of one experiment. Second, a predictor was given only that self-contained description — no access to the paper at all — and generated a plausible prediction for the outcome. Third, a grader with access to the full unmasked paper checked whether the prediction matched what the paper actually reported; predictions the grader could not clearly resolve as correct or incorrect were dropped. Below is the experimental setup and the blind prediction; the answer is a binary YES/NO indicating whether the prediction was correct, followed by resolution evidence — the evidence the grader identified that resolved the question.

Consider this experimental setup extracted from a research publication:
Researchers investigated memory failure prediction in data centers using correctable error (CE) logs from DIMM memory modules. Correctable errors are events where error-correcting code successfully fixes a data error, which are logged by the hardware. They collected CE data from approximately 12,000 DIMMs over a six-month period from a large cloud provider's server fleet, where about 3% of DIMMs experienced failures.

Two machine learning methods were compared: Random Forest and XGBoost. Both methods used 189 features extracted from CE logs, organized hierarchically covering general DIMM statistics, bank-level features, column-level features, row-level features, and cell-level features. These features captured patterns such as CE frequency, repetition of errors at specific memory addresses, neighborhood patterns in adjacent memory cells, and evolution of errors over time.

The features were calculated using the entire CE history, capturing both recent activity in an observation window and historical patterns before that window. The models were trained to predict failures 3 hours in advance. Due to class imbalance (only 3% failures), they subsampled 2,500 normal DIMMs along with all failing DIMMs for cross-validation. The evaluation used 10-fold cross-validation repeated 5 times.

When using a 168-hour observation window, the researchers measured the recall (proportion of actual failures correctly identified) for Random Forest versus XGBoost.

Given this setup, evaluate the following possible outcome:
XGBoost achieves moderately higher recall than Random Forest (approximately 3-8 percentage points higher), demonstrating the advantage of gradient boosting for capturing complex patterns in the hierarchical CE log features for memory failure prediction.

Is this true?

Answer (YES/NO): NO